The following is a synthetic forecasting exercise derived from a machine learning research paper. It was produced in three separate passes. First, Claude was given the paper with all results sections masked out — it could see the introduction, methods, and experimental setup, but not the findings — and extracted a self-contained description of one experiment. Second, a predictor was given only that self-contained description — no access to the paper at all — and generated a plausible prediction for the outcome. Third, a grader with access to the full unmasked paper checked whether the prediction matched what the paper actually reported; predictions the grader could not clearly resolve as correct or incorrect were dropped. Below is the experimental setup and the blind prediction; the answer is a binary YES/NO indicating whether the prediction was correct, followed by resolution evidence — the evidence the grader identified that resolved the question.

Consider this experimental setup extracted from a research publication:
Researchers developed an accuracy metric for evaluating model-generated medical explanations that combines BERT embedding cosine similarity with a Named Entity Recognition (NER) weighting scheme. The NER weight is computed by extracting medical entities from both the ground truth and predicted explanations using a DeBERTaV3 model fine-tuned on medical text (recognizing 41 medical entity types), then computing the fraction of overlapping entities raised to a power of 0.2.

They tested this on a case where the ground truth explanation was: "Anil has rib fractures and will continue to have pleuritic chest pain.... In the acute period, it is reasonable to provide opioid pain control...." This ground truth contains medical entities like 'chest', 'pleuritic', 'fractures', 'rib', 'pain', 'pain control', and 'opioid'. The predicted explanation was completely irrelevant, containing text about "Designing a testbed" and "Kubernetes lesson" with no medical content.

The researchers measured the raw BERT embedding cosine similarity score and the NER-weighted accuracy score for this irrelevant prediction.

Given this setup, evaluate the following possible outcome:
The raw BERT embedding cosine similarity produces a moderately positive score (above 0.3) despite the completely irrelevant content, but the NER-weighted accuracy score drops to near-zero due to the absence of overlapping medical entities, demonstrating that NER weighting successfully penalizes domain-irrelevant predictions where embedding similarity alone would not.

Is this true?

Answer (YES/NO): NO